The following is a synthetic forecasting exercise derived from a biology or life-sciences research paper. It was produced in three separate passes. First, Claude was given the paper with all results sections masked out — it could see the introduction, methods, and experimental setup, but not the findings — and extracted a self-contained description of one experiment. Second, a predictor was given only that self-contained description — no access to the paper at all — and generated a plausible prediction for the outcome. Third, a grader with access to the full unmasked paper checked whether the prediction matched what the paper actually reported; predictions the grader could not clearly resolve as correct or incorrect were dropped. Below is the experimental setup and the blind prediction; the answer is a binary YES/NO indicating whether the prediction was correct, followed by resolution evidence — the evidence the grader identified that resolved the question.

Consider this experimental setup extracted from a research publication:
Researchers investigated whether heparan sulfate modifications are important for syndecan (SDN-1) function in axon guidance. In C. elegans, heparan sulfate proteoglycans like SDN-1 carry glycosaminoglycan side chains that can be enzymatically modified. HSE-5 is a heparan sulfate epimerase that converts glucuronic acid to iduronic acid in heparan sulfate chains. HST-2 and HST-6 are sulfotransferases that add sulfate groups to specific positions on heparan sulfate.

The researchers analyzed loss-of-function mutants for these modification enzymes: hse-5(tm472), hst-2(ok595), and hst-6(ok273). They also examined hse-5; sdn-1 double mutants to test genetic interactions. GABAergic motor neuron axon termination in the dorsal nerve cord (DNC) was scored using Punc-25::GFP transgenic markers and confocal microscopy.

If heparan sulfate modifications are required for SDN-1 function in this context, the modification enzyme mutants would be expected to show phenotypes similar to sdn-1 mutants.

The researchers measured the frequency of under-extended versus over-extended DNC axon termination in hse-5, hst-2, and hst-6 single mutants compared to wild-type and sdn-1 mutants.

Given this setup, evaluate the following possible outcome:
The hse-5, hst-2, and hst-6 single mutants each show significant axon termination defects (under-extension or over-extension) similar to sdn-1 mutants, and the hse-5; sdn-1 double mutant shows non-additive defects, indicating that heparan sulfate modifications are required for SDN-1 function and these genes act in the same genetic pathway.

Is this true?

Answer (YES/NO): NO